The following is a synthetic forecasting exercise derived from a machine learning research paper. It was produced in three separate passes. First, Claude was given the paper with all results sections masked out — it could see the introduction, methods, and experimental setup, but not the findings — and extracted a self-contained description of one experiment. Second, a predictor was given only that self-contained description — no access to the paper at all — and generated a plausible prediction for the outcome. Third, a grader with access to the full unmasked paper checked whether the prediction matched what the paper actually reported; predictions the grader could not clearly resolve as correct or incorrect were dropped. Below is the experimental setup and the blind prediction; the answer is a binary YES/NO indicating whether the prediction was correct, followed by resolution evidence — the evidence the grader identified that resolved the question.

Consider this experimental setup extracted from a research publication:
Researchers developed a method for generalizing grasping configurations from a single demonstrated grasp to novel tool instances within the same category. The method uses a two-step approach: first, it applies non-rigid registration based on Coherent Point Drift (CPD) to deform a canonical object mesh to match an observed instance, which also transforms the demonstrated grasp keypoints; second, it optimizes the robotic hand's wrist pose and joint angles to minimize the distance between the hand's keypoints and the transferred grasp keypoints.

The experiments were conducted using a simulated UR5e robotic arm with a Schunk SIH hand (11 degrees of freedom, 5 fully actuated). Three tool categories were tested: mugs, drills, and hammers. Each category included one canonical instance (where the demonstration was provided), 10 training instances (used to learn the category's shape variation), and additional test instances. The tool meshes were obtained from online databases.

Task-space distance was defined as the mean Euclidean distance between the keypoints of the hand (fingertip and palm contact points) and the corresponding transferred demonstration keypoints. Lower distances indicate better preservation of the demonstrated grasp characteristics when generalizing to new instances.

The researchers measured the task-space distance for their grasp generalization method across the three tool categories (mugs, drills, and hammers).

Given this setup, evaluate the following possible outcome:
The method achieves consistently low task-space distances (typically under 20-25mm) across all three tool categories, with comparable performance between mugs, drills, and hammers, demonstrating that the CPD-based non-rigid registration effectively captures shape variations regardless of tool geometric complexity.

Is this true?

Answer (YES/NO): YES